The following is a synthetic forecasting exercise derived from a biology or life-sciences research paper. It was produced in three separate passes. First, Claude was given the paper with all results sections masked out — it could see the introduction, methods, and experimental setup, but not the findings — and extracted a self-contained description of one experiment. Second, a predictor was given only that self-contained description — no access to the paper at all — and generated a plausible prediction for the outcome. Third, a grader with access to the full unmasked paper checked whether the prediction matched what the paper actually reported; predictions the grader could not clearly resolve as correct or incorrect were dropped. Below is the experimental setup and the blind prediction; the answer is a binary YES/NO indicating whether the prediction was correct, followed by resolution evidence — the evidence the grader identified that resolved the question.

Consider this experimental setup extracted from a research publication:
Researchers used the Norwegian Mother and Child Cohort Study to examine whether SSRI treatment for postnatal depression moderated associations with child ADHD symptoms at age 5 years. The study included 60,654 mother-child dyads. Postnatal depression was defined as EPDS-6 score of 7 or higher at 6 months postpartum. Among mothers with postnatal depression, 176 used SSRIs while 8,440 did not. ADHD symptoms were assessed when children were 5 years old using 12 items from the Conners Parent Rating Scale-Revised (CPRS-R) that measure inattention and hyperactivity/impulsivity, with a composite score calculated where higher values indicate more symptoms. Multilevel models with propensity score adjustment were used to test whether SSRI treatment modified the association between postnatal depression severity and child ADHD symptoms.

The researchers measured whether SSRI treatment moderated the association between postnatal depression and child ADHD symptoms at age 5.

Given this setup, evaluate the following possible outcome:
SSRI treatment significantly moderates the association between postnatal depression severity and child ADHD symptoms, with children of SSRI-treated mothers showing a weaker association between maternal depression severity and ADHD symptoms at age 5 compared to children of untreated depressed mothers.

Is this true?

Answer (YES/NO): YES